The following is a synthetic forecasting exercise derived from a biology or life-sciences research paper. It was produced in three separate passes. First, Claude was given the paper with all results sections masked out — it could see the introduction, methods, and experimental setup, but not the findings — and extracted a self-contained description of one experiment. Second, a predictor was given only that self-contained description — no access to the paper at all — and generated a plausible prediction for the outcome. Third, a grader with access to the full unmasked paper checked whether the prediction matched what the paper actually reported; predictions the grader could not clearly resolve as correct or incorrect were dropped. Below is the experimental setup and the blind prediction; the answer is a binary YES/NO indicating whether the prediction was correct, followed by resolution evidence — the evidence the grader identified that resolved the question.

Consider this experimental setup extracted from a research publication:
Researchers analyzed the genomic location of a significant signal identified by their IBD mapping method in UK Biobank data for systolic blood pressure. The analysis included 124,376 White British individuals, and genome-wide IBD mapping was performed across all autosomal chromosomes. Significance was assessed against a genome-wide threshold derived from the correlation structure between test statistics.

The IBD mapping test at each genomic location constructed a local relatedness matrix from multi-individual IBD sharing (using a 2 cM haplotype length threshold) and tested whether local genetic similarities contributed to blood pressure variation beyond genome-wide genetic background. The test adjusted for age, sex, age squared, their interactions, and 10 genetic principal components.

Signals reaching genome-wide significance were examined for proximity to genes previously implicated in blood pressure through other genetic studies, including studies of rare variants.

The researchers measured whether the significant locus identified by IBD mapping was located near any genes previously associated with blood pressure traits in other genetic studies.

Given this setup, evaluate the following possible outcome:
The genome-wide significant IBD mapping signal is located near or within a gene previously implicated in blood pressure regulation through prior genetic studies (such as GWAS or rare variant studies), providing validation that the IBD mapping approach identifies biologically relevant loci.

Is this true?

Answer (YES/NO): YES